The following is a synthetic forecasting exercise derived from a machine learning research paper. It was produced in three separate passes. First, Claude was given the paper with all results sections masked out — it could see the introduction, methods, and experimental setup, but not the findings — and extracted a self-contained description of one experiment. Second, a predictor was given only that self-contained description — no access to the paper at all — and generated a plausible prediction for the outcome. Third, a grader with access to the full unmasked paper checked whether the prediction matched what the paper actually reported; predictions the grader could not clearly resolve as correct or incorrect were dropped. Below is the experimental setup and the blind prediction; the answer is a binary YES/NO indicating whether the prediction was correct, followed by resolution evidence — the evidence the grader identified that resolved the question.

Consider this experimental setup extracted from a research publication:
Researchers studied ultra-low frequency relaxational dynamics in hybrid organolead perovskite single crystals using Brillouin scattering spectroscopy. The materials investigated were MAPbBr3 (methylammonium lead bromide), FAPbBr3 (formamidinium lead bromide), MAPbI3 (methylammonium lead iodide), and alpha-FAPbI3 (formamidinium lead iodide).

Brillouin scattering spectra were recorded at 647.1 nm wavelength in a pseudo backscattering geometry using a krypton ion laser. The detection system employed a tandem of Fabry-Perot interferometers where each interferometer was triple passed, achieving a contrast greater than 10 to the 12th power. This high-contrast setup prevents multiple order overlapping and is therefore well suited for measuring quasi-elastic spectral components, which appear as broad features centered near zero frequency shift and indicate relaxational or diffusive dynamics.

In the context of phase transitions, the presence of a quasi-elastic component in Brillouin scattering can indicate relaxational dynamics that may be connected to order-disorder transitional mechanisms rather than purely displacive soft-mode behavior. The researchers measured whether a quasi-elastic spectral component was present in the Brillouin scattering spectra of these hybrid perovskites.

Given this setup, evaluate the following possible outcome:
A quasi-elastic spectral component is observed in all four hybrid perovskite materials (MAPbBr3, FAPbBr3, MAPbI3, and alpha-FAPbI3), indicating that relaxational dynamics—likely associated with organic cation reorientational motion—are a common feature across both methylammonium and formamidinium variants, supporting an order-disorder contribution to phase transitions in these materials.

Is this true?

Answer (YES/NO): NO